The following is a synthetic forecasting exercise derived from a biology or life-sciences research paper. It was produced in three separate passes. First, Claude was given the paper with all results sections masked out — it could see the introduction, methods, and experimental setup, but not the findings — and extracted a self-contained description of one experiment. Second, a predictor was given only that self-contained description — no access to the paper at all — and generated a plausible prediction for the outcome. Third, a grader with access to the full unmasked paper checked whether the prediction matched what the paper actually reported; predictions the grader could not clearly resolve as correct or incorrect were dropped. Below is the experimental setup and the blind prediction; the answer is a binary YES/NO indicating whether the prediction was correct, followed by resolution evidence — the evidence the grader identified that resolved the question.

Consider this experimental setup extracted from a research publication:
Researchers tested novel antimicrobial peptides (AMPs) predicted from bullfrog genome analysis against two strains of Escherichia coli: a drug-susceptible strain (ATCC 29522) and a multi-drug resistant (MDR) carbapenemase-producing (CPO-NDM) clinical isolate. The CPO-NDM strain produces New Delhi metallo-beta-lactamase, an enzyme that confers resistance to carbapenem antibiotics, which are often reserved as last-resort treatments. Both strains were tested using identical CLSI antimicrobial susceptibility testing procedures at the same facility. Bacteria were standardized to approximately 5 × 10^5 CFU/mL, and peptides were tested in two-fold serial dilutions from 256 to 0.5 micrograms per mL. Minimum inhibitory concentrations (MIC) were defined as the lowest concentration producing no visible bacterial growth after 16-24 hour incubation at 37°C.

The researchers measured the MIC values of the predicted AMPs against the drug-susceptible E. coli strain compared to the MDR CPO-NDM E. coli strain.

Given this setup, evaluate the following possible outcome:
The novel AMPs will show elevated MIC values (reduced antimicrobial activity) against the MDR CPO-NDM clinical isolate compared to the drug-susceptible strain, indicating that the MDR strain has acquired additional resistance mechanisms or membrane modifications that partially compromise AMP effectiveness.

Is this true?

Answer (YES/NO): NO